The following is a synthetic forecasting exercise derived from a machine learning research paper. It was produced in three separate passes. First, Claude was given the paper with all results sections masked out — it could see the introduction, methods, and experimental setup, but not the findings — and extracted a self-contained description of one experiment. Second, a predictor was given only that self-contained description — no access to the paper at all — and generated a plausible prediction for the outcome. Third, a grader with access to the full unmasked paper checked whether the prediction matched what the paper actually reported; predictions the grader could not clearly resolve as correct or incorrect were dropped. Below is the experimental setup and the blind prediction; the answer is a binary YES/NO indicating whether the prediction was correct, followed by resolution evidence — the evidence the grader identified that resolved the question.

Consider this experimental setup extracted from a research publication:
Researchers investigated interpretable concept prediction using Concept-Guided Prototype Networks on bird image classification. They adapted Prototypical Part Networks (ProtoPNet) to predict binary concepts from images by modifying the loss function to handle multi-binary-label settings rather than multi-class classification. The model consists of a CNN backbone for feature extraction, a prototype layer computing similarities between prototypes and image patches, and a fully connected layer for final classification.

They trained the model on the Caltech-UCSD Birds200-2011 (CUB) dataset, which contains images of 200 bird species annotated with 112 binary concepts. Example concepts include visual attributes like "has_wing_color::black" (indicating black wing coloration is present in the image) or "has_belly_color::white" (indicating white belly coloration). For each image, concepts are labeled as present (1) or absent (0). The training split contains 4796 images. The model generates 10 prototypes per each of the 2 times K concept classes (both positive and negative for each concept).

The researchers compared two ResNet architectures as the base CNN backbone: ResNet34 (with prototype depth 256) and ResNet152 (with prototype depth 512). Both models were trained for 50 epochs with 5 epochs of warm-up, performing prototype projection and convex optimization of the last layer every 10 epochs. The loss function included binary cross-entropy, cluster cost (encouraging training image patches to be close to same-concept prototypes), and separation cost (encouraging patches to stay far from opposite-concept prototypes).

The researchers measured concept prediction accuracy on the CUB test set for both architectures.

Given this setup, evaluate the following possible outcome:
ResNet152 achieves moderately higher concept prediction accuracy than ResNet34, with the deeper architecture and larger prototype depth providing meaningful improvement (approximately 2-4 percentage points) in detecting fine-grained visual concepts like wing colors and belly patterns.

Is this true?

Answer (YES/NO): NO